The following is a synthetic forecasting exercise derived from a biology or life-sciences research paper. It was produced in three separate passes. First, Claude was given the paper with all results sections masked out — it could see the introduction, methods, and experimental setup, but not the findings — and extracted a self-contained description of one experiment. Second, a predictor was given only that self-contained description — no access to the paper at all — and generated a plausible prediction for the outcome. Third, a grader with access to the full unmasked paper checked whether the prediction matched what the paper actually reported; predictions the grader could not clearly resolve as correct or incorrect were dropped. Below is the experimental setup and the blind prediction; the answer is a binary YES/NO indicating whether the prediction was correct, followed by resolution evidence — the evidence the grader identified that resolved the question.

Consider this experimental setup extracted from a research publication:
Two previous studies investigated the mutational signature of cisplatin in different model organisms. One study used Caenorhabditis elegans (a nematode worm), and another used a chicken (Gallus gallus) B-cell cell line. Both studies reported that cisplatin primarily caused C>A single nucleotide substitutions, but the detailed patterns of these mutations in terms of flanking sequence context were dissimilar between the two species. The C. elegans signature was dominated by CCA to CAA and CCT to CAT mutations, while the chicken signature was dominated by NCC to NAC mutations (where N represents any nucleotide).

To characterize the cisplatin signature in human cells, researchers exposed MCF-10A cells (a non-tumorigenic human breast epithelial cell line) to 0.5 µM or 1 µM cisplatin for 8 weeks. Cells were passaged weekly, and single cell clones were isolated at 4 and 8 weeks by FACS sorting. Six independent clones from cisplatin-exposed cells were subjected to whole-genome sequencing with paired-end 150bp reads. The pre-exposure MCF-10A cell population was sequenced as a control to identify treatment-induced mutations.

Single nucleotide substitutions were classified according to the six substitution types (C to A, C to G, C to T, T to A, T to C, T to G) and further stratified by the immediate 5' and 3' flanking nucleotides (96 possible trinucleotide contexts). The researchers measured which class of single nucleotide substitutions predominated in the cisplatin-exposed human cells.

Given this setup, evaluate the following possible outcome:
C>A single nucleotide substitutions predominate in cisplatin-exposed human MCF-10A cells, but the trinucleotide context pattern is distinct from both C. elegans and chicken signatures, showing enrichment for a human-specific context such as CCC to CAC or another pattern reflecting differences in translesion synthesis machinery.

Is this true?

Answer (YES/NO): NO